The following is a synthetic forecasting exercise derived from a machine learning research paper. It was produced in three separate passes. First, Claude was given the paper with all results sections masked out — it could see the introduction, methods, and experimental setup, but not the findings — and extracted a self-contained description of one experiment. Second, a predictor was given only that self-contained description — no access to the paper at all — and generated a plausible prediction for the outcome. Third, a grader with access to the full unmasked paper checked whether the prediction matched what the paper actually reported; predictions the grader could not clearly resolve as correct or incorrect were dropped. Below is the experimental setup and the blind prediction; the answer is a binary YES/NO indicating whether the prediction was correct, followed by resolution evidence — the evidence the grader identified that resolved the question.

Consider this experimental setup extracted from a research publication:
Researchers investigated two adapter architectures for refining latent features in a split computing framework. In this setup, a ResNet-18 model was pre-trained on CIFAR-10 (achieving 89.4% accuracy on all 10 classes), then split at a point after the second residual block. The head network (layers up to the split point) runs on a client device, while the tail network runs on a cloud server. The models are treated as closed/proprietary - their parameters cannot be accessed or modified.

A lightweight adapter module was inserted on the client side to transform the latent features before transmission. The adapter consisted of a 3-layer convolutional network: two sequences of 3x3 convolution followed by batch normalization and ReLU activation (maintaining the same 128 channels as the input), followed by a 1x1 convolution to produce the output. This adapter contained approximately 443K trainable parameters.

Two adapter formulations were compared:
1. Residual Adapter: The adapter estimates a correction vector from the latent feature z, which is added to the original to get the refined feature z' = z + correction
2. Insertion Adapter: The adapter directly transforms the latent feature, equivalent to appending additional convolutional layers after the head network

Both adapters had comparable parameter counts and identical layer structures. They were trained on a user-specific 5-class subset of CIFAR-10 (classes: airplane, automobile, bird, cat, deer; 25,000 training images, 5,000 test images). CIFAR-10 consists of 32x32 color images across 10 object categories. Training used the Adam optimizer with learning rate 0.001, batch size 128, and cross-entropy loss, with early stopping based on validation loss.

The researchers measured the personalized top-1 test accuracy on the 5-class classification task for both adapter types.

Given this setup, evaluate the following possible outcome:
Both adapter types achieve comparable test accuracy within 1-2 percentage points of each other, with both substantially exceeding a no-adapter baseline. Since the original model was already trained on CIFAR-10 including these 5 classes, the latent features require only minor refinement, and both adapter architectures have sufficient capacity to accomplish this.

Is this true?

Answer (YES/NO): YES